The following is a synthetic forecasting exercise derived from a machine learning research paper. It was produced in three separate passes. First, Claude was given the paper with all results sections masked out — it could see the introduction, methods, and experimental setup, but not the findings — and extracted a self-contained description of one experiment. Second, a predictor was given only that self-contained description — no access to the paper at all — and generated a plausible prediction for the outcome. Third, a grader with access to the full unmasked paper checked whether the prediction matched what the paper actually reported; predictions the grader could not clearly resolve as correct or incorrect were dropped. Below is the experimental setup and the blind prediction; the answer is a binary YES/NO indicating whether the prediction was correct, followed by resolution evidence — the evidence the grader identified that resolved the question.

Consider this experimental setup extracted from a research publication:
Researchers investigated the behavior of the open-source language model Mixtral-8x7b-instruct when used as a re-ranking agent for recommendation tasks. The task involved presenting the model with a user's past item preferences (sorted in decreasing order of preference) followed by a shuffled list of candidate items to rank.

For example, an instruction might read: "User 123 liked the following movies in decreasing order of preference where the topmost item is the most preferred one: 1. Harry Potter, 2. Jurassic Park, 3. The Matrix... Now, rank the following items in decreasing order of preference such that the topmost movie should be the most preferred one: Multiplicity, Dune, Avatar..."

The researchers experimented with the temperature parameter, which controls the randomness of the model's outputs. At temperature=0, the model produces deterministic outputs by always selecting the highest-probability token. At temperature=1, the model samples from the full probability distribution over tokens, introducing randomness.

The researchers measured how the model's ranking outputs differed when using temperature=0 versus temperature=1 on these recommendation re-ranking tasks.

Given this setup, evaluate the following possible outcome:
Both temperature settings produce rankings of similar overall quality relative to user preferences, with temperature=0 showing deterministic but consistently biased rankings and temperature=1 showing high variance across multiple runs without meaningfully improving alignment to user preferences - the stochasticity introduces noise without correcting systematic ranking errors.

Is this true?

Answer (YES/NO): NO